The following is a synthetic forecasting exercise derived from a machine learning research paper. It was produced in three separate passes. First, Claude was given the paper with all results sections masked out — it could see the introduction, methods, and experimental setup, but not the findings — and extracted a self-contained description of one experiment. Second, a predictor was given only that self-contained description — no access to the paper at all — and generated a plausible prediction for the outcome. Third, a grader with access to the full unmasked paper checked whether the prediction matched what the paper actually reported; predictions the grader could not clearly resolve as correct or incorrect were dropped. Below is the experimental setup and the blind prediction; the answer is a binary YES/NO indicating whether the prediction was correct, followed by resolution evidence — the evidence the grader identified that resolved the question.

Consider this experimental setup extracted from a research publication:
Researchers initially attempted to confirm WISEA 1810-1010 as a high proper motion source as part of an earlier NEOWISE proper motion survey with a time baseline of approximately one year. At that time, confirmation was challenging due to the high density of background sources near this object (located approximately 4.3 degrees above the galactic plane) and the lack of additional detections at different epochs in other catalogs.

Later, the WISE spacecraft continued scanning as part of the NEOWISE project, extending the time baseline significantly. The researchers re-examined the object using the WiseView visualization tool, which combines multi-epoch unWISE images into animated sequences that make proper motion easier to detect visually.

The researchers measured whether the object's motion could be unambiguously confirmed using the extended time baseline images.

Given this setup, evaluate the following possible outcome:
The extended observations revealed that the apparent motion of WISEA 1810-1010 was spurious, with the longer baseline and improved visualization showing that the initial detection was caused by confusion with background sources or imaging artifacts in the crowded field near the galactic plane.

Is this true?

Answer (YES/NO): NO